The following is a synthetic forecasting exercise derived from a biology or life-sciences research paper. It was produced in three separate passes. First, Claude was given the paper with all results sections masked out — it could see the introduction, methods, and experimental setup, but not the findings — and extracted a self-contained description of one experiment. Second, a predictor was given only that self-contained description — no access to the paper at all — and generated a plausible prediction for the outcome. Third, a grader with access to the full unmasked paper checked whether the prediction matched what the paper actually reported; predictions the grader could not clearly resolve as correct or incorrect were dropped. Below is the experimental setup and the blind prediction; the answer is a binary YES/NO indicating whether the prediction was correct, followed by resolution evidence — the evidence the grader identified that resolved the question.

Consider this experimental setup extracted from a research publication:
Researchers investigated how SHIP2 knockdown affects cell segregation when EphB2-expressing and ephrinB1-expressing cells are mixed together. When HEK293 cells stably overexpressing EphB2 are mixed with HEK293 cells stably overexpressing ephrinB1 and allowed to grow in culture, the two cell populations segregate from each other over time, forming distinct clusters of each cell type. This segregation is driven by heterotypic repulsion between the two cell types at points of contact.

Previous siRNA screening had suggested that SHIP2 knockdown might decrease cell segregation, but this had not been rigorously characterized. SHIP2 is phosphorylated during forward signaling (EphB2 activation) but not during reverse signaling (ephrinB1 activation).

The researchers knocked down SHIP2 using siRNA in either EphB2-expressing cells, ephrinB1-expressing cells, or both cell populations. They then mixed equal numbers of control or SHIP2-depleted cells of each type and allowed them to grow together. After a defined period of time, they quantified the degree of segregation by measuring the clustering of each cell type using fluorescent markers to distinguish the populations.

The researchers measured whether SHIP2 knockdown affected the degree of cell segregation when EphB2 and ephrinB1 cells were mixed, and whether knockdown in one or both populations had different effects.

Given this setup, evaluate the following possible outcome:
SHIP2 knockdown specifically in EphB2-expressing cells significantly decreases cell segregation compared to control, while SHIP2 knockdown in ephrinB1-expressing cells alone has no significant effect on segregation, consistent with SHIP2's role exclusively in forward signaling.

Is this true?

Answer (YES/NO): NO